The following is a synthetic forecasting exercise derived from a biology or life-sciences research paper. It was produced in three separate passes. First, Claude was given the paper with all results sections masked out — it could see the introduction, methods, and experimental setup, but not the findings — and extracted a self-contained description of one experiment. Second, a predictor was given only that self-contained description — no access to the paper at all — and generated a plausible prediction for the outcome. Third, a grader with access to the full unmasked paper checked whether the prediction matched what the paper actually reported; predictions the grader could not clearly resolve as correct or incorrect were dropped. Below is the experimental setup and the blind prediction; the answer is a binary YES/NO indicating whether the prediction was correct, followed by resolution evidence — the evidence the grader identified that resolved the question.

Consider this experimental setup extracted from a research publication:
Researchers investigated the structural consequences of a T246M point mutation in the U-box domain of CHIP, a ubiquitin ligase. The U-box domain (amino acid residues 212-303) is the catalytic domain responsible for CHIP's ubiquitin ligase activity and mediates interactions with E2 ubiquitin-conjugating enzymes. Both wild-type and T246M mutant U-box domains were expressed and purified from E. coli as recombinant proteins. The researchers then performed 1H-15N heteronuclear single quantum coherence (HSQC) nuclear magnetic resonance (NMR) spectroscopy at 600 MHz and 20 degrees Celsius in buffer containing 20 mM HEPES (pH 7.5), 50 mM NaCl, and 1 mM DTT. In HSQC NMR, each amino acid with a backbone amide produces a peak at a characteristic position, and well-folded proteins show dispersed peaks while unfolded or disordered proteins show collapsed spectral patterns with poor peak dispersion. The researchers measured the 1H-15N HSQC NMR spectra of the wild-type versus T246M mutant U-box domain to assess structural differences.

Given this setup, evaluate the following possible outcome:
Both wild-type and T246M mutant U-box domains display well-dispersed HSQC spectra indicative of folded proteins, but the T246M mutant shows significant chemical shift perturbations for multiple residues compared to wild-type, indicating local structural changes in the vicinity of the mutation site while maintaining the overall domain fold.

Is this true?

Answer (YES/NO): NO